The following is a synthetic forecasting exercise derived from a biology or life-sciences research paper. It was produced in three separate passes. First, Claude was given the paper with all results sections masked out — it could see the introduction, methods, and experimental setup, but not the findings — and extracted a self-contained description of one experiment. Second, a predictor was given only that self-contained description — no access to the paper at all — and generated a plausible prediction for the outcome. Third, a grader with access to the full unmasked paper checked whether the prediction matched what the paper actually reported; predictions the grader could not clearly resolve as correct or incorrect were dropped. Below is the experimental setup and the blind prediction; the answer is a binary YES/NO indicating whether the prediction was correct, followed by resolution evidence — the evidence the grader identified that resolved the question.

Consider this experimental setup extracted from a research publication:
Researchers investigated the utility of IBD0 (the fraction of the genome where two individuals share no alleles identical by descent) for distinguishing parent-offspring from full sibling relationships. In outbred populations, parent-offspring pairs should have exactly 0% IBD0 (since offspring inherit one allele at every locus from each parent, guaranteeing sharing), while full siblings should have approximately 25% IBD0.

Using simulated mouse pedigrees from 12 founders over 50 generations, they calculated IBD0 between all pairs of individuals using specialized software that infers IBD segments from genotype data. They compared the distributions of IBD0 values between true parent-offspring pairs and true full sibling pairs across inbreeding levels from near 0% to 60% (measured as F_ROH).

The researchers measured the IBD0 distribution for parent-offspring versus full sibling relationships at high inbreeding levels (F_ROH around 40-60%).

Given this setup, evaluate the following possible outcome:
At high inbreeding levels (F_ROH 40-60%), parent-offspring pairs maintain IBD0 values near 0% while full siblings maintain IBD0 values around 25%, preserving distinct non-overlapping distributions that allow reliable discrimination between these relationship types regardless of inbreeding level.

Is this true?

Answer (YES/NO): NO